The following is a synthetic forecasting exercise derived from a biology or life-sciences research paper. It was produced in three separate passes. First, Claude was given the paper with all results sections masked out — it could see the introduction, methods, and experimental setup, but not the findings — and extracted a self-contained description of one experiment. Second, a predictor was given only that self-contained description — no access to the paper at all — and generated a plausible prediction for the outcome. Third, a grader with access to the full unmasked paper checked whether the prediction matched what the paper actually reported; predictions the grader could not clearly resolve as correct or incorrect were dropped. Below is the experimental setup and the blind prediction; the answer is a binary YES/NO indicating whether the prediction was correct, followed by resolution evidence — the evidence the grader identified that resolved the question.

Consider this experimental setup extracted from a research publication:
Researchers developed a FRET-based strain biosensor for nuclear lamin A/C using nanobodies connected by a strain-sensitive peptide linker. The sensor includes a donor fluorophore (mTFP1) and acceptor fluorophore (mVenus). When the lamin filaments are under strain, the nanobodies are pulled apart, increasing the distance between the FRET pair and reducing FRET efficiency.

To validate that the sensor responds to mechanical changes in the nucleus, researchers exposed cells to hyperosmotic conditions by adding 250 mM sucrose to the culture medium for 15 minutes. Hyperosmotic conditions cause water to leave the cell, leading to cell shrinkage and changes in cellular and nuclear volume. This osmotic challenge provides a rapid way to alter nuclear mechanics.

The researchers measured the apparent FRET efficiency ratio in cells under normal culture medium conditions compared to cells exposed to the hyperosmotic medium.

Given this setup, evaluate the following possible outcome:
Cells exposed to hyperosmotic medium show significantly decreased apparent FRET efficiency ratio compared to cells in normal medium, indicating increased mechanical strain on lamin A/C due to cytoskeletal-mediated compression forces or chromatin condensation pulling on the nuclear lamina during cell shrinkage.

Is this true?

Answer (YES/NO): NO